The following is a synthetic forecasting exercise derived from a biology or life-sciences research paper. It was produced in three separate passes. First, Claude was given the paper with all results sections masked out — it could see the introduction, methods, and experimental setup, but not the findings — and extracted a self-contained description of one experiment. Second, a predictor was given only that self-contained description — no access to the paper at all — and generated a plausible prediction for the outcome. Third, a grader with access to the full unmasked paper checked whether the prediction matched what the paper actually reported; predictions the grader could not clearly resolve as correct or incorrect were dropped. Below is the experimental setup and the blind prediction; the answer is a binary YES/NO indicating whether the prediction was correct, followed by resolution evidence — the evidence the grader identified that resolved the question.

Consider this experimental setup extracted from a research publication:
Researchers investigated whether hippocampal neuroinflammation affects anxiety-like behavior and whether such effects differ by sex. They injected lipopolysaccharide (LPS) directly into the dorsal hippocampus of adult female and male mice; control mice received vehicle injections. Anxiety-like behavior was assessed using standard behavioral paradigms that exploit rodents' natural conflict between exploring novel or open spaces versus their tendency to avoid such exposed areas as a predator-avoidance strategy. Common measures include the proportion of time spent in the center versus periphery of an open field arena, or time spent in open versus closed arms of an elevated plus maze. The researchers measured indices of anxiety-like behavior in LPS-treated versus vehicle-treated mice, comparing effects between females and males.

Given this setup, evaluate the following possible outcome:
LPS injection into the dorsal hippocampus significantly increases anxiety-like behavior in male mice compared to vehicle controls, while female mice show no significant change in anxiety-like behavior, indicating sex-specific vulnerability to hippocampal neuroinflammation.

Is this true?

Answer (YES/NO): NO